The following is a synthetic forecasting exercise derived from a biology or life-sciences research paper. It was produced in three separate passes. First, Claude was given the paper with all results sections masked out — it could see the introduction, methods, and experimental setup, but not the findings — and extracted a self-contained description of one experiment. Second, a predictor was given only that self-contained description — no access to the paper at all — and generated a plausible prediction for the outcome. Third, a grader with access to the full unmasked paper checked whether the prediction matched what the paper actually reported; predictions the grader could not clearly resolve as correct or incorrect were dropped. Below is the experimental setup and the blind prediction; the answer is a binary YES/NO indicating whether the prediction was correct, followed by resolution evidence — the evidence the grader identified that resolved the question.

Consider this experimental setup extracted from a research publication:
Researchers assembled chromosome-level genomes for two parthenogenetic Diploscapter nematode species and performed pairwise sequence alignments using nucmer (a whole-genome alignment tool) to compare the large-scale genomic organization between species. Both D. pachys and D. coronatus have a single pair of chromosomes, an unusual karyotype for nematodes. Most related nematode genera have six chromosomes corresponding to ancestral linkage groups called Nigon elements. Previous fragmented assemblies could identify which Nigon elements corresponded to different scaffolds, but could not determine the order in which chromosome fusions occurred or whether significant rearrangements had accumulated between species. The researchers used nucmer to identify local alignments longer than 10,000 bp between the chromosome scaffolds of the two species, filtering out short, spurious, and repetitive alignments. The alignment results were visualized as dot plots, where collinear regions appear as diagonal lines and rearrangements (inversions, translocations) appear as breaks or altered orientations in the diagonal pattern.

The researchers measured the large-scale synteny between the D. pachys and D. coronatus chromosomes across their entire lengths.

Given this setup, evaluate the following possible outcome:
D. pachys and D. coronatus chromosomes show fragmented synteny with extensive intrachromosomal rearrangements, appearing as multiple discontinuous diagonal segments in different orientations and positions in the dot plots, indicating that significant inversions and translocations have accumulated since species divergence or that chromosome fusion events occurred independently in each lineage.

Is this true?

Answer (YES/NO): NO